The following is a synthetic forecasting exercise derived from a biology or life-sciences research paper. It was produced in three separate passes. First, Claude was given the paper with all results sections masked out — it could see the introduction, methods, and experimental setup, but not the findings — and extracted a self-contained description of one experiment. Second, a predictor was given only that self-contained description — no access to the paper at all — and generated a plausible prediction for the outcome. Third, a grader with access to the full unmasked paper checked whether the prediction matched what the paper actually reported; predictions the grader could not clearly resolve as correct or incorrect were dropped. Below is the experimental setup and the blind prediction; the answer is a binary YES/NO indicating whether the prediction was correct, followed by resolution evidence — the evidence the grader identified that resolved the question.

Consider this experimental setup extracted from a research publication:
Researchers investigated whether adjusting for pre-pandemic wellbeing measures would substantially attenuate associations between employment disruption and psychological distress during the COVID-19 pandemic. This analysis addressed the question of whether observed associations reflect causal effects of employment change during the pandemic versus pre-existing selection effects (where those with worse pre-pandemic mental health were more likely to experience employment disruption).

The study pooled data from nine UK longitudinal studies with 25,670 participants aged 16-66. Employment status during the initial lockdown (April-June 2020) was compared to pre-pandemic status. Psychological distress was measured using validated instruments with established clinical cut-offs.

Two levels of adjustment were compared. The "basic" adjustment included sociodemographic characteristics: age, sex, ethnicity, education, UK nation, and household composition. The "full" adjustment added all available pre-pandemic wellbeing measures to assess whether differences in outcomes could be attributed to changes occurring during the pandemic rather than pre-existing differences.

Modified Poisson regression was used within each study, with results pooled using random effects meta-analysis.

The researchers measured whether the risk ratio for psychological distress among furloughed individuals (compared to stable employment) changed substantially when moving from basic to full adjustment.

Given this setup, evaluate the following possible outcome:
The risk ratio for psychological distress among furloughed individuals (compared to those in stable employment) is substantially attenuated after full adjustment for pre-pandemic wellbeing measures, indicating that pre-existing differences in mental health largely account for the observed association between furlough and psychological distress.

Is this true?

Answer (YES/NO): NO